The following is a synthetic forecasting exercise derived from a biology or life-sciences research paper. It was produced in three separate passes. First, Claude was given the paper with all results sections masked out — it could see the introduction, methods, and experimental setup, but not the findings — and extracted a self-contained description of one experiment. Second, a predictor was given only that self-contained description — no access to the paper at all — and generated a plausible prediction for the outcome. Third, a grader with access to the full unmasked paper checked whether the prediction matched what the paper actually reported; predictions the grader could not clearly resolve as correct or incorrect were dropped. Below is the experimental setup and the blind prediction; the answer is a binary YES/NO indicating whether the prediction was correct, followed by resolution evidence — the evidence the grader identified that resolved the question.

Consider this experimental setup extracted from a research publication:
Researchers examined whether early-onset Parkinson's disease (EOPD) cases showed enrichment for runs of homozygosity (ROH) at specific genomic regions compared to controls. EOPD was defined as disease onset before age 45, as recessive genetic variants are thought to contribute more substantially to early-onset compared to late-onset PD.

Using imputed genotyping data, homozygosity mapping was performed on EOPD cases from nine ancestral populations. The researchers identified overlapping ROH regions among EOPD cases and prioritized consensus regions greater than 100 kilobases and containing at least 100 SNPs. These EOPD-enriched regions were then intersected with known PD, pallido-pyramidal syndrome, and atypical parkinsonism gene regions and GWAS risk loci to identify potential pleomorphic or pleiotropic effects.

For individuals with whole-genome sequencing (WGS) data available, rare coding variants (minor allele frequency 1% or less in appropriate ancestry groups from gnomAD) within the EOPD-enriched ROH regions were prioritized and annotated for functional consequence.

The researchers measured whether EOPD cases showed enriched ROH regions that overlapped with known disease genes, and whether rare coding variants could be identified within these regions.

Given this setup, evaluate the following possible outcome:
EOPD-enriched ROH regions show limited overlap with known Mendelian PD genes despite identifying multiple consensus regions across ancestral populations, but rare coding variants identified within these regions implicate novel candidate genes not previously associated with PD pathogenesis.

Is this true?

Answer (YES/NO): NO